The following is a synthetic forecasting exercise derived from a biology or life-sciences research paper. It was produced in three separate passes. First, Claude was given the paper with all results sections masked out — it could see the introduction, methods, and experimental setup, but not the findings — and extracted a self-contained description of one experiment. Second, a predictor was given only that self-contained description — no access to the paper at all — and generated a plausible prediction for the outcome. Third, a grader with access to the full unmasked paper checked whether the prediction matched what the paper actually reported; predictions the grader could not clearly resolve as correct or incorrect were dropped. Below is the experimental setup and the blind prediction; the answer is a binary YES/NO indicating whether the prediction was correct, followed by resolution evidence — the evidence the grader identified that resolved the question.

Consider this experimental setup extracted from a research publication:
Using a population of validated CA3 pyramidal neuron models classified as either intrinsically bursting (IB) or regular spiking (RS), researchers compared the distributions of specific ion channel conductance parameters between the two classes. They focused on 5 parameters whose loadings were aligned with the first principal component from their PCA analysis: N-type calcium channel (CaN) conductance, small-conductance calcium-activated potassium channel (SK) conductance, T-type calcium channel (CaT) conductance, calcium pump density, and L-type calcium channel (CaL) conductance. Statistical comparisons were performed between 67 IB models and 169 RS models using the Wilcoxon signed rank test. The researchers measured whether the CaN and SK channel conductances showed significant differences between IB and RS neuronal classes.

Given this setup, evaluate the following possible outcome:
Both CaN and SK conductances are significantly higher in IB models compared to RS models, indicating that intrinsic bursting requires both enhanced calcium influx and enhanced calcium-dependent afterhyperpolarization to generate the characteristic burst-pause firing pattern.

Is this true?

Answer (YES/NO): NO